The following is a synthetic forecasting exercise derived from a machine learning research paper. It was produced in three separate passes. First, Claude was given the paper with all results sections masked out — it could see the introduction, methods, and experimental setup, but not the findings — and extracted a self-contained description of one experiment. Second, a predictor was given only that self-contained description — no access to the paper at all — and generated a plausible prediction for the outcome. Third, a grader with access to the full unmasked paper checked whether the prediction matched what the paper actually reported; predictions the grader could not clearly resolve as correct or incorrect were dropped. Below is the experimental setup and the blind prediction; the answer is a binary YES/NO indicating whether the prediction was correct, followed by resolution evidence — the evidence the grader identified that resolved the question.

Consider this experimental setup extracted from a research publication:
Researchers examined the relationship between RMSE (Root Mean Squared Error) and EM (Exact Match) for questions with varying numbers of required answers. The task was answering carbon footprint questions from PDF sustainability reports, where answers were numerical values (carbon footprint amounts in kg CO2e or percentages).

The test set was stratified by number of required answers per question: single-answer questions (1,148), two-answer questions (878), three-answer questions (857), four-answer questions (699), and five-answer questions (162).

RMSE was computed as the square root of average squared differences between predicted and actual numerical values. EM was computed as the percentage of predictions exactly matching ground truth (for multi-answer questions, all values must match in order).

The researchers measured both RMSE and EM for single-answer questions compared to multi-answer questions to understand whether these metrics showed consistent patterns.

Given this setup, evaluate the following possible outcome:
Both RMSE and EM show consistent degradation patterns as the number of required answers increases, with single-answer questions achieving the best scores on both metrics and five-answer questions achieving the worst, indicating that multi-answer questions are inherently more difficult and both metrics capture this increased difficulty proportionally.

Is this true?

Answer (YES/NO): NO